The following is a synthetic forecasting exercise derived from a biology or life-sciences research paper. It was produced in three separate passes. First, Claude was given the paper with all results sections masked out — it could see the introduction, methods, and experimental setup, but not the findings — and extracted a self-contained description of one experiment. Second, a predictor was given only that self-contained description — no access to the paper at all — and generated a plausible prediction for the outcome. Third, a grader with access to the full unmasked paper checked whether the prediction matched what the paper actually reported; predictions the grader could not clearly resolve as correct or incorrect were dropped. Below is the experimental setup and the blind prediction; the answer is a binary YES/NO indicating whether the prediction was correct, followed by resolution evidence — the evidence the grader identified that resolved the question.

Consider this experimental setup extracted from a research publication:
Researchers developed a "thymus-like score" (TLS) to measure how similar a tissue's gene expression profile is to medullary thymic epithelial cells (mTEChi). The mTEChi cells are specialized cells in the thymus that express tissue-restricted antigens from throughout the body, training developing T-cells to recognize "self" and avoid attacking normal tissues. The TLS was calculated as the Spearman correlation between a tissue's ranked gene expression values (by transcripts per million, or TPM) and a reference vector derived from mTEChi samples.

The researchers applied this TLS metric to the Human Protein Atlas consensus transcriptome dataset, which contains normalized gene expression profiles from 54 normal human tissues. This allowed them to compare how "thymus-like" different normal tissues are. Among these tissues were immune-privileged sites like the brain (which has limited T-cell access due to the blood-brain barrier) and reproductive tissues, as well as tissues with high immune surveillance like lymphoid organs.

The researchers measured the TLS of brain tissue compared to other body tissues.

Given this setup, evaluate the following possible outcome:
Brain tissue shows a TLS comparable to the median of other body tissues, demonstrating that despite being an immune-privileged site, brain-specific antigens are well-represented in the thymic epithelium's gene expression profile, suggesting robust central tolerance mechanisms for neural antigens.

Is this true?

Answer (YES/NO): NO